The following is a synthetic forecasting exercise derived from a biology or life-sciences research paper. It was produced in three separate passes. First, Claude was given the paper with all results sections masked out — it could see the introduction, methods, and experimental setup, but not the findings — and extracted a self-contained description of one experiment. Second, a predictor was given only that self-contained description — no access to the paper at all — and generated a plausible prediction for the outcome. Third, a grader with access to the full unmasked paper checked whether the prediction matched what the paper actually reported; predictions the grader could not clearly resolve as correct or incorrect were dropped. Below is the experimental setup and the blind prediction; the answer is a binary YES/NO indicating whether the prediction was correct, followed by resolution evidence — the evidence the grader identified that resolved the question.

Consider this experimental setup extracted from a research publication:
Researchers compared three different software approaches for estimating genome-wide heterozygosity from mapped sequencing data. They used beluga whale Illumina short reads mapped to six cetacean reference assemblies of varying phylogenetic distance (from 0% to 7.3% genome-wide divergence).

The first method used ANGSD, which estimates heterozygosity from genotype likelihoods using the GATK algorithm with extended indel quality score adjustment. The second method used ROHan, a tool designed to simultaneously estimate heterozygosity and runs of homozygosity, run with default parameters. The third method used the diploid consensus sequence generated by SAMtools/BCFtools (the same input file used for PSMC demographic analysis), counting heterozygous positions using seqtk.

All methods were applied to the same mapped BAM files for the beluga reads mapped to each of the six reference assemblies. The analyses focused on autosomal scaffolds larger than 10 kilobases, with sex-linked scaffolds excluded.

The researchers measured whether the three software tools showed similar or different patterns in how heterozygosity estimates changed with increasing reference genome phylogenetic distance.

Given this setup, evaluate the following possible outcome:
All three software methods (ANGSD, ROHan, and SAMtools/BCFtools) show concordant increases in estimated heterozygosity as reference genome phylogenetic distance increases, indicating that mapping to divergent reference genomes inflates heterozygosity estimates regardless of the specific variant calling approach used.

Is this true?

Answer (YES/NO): YES